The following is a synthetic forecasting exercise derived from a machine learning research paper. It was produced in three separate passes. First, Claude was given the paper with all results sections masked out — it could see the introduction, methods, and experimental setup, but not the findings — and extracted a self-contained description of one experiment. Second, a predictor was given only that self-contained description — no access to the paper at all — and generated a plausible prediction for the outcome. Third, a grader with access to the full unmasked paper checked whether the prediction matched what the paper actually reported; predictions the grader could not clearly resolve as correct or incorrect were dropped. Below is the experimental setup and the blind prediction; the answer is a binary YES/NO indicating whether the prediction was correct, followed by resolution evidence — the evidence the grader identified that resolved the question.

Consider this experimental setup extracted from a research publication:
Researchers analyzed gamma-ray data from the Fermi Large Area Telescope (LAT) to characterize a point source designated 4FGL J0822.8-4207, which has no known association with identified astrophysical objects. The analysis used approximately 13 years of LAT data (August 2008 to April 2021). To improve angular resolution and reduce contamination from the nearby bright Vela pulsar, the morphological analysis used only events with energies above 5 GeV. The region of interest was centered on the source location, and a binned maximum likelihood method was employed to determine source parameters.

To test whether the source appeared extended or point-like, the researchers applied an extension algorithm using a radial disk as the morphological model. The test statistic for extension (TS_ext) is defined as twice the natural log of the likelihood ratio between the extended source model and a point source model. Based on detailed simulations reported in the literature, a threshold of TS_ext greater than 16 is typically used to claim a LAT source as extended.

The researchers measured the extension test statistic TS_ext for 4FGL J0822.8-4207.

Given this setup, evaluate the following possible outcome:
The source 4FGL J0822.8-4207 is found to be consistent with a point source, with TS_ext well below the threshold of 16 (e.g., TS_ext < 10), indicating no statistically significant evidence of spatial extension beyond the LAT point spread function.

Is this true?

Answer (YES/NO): YES